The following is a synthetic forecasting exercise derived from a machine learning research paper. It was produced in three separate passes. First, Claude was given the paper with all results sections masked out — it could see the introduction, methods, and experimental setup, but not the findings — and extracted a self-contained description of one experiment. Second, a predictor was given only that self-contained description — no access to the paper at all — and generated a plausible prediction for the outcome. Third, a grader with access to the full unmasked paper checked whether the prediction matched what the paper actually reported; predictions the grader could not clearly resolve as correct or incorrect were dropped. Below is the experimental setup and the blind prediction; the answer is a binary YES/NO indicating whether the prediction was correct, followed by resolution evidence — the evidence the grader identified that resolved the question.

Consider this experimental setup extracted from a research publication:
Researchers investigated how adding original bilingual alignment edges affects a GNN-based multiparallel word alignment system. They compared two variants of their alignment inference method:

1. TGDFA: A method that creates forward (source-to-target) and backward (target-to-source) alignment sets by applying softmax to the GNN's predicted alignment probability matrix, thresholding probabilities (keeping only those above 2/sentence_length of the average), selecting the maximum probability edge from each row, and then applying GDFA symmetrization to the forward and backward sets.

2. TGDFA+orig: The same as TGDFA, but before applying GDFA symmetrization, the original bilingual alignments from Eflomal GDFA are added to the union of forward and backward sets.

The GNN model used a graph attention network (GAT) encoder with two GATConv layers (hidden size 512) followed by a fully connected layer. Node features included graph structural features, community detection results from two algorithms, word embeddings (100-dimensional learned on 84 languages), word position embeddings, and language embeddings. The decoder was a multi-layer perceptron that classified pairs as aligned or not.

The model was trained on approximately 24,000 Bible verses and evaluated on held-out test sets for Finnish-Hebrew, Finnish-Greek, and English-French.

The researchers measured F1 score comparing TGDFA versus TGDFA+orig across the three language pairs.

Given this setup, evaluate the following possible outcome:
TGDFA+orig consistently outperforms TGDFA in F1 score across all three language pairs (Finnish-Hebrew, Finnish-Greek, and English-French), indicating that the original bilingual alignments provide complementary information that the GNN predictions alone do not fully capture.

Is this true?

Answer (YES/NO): NO